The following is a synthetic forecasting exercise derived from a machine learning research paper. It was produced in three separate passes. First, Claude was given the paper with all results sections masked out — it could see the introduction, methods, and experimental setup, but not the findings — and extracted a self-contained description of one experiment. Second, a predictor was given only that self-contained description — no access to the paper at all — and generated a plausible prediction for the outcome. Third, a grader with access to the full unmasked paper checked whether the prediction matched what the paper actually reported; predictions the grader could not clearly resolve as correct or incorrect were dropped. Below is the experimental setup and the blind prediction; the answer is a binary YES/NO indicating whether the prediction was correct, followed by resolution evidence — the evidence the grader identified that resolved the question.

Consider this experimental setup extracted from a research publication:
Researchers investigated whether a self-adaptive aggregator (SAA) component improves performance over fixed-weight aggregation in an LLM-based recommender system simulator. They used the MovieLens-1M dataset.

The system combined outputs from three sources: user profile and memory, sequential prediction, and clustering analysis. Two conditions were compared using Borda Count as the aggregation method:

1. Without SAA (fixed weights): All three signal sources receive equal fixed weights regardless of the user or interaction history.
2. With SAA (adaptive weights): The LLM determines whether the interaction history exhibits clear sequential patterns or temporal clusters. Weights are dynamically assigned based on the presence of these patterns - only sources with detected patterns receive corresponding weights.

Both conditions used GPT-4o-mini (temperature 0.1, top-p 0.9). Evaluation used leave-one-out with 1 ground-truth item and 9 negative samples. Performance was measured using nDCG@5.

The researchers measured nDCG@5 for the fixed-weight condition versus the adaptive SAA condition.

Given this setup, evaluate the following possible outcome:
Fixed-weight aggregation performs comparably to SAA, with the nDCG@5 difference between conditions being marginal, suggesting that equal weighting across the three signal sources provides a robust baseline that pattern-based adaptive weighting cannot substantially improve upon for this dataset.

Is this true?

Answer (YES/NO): NO